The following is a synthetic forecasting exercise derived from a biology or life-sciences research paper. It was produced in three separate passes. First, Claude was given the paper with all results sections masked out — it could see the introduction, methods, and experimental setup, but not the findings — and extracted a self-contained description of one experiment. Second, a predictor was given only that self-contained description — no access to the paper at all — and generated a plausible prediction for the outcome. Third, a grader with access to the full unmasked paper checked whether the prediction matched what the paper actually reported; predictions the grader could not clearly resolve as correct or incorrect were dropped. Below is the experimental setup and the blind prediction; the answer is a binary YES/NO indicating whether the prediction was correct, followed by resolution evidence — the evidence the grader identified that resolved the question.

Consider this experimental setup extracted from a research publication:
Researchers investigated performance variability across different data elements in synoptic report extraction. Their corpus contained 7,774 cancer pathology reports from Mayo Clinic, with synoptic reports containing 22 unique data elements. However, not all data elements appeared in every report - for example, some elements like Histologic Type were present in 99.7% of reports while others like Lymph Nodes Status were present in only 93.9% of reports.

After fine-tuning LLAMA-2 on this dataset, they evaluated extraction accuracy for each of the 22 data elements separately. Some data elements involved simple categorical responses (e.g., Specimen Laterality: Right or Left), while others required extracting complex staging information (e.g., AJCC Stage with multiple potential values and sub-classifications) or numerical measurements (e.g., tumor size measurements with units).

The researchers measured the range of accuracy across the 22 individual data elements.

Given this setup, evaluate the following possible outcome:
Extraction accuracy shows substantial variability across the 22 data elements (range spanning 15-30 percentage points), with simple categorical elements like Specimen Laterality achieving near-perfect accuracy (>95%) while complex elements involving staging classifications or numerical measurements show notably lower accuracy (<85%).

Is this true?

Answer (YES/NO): YES